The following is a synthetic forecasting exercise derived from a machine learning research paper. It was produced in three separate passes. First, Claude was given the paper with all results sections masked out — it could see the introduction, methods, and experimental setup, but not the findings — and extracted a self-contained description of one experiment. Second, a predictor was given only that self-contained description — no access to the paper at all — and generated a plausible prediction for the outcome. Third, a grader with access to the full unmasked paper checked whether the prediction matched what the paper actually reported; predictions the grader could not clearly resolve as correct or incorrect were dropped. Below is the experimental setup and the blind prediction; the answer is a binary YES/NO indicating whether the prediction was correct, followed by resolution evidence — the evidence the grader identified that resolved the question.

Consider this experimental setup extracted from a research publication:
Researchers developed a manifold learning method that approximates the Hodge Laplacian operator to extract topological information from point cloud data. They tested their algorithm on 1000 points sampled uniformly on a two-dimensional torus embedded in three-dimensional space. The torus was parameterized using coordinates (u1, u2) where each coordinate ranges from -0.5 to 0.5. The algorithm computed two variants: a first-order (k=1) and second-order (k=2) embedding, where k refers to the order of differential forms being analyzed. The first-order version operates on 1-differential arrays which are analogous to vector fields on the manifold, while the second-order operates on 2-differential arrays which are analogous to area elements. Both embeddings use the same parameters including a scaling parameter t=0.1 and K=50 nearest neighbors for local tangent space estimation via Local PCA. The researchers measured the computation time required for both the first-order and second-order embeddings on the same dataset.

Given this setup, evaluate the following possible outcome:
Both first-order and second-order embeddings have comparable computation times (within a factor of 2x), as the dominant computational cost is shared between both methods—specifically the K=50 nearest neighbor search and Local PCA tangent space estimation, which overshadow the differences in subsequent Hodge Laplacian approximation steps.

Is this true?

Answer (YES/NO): NO